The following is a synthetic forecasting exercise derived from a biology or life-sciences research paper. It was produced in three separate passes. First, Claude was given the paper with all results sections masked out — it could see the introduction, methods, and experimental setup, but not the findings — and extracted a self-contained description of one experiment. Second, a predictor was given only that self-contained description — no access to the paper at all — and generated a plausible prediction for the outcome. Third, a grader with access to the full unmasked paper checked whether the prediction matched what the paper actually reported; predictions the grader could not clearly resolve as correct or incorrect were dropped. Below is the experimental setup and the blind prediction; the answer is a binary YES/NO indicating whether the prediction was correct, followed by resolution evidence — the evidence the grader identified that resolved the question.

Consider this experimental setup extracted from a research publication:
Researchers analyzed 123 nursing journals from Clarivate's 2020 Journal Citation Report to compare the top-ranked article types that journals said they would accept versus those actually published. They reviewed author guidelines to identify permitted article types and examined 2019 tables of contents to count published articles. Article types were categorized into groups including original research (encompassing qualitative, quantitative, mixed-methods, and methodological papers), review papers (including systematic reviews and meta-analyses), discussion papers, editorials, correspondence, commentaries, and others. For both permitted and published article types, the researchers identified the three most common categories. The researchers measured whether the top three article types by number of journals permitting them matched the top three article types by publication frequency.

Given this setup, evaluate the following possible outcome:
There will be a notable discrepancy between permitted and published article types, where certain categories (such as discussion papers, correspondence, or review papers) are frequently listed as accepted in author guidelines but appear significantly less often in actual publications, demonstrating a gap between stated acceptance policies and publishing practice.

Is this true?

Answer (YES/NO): NO